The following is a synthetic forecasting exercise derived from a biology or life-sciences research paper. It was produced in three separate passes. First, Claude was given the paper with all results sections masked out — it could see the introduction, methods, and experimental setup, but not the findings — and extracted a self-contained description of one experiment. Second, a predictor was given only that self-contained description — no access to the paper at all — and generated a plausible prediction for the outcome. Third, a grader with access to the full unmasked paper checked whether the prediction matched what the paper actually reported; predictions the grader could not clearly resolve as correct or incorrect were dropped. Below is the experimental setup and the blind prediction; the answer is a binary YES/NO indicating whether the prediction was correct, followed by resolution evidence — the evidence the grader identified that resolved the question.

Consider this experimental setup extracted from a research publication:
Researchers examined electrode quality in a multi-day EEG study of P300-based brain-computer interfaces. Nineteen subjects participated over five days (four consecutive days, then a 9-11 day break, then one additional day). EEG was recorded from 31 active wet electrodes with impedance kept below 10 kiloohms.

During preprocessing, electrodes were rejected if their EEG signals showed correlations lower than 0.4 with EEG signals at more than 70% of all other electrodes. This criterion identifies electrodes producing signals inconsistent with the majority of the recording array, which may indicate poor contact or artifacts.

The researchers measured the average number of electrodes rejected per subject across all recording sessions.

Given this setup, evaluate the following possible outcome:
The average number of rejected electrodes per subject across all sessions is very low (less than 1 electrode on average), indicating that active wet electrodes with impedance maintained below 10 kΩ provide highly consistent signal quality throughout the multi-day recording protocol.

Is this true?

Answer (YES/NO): NO